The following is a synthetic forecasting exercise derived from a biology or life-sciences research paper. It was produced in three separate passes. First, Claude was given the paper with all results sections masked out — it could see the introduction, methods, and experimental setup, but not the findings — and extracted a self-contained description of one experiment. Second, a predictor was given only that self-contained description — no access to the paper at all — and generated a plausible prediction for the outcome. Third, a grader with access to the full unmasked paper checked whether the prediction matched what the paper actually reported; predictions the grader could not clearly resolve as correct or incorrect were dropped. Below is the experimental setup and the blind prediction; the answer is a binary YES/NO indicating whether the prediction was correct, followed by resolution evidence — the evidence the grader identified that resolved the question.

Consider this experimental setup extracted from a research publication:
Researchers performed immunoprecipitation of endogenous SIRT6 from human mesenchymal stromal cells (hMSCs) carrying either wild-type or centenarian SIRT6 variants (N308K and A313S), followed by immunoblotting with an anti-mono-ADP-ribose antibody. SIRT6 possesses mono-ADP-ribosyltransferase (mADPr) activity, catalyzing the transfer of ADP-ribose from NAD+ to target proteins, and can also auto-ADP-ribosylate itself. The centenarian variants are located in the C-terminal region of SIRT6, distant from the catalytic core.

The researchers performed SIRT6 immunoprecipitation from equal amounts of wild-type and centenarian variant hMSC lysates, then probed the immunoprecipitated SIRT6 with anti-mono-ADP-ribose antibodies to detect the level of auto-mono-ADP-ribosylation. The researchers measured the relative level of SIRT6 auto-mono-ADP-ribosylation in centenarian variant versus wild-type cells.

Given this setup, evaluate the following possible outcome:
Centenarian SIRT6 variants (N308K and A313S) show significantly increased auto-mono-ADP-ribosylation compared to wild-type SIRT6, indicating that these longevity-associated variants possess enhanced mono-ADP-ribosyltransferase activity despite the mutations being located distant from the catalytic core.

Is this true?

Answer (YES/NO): YES